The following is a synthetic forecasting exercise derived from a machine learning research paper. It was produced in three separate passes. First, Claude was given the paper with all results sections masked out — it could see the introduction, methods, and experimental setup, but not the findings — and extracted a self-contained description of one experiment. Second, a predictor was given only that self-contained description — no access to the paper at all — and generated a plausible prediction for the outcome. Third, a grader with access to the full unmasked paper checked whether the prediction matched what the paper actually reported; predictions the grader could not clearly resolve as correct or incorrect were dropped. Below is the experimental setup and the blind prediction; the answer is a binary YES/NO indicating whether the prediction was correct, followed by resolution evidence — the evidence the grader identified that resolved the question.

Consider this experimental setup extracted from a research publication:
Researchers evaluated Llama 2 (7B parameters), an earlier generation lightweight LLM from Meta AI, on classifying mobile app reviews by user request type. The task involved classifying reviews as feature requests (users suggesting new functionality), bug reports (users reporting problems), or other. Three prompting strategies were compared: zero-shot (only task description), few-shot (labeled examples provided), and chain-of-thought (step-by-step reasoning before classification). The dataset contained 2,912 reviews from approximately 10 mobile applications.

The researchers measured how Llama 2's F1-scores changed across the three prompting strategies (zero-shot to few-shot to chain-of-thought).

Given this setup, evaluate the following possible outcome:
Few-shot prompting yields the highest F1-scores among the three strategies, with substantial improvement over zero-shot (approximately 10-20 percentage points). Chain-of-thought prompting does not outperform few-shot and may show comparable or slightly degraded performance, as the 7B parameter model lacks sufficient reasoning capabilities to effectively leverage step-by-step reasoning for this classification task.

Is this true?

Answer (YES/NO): NO